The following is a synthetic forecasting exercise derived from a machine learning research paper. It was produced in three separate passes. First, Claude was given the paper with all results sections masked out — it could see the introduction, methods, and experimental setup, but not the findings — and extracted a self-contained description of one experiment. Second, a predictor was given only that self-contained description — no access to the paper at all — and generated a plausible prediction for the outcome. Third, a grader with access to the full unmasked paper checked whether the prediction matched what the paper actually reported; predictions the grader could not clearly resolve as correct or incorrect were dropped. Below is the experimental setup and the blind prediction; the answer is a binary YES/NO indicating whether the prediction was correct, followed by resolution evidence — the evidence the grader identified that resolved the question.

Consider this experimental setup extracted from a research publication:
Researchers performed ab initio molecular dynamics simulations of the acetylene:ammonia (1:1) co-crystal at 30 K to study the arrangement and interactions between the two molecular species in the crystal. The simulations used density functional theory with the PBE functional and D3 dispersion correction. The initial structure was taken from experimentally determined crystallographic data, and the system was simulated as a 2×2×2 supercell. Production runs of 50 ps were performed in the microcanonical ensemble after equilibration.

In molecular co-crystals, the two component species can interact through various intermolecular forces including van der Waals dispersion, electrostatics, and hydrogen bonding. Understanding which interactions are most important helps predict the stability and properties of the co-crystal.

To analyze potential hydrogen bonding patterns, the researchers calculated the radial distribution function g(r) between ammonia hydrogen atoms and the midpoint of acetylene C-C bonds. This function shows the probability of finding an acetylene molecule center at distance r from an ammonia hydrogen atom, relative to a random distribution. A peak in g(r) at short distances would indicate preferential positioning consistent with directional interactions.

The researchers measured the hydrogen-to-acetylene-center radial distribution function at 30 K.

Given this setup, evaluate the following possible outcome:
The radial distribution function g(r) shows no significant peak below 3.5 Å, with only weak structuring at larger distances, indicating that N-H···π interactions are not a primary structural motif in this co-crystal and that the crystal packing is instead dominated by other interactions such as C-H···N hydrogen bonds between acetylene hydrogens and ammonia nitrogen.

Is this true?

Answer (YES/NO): NO